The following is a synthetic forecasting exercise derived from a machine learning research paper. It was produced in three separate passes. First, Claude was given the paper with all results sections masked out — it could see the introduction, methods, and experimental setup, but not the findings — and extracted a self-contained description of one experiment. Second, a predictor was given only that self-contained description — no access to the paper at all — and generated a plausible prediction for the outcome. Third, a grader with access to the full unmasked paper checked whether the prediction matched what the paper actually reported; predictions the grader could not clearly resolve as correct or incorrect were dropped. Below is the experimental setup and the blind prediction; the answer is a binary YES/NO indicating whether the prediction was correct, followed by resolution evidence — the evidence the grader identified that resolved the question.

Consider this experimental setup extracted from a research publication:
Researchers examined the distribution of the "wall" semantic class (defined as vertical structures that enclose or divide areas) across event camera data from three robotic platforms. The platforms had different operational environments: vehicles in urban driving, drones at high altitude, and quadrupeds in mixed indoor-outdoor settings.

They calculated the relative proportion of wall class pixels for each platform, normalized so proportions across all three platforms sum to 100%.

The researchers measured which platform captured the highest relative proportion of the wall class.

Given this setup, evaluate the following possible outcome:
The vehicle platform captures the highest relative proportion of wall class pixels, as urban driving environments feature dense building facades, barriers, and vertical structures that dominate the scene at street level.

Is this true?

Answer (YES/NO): NO